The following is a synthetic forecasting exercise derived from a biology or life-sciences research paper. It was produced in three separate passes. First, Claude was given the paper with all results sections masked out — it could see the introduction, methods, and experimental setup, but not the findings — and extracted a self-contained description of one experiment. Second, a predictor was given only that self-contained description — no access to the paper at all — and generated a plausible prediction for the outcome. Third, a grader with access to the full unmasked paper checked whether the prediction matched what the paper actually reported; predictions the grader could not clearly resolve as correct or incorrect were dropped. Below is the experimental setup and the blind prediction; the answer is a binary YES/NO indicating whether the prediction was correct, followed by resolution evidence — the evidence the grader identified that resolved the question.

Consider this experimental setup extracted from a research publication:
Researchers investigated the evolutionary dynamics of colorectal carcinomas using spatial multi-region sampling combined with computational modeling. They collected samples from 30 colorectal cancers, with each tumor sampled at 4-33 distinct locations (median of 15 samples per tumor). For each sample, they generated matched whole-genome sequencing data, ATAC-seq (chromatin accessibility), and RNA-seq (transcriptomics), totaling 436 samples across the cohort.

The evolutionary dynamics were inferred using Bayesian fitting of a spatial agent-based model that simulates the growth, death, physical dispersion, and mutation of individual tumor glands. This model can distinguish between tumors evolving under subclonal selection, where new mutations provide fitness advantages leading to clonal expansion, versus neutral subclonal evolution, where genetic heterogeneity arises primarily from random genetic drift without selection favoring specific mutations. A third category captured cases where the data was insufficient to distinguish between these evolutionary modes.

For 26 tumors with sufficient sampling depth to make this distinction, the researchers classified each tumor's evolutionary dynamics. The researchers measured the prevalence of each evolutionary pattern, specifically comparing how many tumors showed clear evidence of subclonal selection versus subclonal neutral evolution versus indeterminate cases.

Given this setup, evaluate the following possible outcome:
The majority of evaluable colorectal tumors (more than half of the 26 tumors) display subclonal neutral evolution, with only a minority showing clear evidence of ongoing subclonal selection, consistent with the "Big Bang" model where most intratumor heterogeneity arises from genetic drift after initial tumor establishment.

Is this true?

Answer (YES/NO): NO